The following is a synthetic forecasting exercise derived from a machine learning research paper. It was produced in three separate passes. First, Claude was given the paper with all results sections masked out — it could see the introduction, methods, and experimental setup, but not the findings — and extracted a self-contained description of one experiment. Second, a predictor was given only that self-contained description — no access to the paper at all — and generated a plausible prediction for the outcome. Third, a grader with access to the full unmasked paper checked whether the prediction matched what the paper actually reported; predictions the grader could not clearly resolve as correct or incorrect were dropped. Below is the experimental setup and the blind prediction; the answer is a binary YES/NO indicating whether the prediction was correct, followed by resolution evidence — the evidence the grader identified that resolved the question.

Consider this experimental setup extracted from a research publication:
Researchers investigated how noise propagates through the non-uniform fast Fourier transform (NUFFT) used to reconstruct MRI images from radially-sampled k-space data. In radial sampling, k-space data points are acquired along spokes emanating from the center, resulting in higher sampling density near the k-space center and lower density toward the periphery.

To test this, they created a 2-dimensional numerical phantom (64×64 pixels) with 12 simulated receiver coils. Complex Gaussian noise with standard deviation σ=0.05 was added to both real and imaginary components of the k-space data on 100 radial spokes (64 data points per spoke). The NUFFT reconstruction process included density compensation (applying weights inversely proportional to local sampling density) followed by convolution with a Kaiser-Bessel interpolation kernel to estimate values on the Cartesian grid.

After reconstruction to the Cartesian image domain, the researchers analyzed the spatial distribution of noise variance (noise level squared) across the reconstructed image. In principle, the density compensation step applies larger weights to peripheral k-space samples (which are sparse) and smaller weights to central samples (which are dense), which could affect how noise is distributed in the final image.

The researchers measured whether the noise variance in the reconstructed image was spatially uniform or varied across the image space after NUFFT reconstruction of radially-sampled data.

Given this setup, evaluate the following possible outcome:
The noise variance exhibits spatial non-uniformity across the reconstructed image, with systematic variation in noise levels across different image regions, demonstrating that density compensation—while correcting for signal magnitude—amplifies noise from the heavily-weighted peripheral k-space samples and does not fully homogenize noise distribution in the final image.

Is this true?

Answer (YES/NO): YES